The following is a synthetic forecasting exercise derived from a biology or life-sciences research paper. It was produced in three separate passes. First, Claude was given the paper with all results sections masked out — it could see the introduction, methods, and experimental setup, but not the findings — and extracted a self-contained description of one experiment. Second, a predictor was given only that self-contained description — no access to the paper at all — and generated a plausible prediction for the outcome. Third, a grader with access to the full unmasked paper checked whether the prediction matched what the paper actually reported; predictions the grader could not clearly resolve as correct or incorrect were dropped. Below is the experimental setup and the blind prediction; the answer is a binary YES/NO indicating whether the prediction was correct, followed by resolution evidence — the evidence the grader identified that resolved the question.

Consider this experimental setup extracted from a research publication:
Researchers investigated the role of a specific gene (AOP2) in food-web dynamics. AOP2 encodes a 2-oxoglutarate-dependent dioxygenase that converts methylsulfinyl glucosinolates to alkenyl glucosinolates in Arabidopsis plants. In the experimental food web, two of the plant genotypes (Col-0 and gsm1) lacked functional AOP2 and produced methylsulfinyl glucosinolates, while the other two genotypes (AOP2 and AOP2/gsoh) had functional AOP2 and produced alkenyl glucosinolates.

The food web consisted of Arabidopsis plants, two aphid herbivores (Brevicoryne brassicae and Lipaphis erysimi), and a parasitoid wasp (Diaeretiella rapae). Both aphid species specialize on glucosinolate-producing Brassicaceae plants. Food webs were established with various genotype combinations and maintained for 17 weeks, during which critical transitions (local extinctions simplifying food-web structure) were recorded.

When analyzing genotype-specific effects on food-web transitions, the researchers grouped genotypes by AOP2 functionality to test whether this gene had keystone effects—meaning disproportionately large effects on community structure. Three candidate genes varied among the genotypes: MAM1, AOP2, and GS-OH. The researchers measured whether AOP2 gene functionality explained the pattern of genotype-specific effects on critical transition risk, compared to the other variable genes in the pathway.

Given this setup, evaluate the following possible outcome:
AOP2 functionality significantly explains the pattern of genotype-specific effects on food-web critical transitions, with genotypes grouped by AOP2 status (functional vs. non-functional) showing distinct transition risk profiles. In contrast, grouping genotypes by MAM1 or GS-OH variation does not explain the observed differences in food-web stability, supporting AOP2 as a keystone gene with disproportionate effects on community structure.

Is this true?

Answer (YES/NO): YES